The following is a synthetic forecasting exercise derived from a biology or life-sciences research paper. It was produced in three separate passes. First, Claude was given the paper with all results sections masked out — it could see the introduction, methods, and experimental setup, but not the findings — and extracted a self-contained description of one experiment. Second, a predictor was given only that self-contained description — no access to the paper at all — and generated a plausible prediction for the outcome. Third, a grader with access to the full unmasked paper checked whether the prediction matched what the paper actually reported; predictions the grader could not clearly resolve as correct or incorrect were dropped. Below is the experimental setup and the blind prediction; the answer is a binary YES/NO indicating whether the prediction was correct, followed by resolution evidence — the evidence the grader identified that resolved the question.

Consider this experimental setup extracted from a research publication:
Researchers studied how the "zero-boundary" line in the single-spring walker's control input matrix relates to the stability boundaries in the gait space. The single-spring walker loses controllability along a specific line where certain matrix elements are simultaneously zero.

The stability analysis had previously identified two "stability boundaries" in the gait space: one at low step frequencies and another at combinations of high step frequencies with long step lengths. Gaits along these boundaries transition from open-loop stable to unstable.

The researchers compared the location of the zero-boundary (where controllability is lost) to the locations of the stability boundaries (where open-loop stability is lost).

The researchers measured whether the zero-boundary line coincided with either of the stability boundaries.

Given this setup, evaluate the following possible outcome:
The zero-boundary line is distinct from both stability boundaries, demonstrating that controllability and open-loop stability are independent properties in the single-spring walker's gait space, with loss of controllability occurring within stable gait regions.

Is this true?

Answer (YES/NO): NO